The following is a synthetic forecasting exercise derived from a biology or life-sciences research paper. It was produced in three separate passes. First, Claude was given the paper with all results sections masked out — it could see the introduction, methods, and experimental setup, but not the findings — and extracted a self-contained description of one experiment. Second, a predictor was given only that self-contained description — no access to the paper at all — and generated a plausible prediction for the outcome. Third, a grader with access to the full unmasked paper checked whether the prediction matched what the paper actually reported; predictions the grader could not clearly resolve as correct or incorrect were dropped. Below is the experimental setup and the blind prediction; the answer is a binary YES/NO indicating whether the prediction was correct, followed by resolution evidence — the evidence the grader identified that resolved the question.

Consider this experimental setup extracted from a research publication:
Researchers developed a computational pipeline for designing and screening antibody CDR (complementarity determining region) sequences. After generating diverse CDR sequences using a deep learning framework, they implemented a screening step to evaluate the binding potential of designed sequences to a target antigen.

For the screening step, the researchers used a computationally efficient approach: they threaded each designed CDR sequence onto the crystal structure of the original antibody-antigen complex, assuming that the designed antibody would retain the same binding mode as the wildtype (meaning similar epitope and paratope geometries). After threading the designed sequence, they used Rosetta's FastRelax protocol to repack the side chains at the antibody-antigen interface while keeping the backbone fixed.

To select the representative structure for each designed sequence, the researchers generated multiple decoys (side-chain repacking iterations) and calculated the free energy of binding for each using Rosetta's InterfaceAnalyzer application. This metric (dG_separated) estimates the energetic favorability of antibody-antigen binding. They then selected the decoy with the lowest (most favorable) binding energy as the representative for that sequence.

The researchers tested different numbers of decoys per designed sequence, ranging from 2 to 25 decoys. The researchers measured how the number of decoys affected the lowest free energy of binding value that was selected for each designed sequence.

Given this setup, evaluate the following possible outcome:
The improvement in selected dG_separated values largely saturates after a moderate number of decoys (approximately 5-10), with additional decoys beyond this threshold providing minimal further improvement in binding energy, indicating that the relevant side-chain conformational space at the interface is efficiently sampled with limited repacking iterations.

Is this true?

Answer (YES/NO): NO